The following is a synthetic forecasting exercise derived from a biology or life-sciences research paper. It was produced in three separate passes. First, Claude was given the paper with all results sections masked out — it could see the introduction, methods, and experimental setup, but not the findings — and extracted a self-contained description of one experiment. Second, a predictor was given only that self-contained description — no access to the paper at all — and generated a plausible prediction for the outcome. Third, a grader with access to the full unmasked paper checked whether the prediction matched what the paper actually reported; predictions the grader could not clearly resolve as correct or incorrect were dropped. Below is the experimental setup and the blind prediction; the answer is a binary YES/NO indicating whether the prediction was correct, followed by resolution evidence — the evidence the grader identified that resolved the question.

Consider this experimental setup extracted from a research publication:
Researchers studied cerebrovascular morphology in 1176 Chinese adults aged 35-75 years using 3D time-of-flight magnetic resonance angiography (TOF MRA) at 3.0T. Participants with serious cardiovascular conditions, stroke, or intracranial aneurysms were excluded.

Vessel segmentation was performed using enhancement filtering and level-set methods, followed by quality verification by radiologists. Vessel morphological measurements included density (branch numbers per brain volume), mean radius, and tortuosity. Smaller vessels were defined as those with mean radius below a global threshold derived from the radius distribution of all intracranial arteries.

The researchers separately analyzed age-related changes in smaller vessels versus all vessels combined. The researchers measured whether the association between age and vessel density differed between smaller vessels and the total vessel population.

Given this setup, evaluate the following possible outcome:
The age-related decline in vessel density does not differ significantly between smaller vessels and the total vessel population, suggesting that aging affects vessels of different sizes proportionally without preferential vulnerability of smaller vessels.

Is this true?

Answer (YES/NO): NO